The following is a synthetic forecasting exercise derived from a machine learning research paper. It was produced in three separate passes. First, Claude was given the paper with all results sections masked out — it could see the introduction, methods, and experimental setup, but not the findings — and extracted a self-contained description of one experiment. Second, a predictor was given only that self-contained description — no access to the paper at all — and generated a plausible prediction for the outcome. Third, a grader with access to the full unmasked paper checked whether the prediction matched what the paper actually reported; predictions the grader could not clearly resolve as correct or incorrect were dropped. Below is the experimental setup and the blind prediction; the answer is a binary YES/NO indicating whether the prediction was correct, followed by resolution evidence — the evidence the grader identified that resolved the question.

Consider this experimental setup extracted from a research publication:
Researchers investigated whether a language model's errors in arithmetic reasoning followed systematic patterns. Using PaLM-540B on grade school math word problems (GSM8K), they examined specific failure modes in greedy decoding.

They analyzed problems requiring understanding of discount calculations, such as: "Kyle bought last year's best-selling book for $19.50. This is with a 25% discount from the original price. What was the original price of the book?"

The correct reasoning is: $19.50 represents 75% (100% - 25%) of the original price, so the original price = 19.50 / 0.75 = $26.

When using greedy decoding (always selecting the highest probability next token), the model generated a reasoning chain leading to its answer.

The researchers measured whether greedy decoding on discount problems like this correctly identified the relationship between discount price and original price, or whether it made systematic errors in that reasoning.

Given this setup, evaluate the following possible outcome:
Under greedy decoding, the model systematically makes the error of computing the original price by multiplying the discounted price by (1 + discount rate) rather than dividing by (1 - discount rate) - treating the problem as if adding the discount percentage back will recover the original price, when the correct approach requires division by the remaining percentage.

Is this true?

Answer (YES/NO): NO